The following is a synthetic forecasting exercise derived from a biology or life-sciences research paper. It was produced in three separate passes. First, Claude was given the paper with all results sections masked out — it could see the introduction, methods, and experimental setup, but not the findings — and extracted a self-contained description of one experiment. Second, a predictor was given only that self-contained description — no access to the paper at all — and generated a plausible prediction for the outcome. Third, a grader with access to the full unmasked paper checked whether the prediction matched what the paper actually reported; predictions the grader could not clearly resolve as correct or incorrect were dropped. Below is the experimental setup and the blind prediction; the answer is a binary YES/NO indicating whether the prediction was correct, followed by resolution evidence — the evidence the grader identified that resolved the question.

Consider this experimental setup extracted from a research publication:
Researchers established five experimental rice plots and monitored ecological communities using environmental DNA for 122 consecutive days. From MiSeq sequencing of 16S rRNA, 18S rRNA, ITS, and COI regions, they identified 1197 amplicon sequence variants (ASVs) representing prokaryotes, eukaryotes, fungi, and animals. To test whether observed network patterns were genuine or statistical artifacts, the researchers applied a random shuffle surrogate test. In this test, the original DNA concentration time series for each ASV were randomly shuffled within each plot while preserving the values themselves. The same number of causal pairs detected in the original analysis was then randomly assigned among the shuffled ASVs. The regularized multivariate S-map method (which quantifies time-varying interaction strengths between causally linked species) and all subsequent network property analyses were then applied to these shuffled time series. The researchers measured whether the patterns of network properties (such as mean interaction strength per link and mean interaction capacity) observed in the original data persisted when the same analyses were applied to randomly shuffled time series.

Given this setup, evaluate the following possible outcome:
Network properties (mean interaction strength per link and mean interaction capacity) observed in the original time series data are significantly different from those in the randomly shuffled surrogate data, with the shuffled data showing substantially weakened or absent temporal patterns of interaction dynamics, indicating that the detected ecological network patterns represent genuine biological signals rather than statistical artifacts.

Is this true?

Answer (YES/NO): YES